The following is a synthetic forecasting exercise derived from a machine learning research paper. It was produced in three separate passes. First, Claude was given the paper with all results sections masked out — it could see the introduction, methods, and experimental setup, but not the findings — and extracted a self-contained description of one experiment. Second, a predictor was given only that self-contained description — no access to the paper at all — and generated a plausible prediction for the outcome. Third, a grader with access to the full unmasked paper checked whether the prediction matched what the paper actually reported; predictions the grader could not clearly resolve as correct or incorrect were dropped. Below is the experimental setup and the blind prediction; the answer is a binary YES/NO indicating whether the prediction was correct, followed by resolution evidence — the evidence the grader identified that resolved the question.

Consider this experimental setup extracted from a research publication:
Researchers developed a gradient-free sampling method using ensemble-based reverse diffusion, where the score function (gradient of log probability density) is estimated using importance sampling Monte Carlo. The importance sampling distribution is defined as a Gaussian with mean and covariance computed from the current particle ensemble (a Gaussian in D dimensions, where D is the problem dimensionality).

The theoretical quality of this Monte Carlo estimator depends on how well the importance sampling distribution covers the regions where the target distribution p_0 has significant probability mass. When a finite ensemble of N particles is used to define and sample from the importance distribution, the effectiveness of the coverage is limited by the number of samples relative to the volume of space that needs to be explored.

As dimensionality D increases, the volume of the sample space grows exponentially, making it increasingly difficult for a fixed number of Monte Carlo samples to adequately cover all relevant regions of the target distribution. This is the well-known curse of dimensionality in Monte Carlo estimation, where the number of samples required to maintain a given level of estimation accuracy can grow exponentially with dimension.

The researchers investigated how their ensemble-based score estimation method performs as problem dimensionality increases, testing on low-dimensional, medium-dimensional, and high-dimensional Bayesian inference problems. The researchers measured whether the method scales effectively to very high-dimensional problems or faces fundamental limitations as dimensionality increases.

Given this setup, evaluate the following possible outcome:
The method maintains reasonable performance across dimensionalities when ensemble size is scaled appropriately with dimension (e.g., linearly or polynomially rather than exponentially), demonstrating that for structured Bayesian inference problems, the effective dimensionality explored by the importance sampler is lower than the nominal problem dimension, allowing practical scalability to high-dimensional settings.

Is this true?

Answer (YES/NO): NO